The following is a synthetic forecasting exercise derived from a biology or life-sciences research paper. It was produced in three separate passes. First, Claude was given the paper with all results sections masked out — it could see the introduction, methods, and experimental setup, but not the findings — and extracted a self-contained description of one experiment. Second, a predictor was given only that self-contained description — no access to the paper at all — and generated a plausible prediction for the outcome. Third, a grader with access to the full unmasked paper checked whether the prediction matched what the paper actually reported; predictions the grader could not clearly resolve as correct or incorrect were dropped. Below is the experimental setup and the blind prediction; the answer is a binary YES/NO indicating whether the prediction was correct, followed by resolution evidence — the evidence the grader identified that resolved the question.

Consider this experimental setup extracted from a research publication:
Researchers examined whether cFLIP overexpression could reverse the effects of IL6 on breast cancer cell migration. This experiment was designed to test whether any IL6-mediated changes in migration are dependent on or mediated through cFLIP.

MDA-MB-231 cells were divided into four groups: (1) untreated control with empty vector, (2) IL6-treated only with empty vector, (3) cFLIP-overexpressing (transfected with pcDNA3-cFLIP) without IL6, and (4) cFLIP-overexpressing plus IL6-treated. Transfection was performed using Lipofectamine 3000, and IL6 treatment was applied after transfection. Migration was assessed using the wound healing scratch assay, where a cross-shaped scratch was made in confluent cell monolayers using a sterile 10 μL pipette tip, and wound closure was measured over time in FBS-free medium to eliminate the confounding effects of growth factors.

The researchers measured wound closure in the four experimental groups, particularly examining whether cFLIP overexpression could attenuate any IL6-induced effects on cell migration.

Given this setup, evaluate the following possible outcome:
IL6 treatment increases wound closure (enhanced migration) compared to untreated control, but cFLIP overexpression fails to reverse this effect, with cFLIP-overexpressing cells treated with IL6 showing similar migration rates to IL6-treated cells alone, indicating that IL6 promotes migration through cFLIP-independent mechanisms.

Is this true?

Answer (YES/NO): NO